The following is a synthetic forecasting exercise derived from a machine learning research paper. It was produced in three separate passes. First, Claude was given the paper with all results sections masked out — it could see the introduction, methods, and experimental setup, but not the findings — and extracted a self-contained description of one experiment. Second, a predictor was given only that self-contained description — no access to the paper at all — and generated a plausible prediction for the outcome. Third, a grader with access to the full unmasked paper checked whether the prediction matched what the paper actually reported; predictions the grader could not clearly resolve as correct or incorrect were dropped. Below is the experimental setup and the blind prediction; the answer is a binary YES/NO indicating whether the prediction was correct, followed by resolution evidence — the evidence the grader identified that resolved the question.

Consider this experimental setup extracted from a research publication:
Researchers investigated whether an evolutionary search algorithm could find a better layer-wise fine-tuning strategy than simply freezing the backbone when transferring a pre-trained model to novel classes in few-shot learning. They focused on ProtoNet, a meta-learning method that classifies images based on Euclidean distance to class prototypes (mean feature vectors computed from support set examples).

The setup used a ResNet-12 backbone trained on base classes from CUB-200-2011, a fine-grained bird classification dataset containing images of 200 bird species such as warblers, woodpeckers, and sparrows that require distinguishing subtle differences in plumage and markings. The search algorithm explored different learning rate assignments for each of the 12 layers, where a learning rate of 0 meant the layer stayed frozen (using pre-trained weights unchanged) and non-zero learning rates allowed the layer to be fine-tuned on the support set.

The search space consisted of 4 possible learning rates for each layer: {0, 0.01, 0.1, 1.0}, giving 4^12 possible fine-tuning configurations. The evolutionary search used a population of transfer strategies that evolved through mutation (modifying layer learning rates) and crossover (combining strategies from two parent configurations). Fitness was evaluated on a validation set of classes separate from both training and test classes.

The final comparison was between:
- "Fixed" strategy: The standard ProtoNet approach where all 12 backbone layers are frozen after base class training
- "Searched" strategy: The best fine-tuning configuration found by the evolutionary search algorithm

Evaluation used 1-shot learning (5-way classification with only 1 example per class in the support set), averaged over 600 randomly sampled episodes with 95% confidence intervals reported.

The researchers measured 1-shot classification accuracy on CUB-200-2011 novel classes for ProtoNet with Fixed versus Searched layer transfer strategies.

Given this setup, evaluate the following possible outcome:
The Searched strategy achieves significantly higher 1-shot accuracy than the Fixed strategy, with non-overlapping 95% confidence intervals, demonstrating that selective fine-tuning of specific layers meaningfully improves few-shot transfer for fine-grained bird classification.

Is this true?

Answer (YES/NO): NO